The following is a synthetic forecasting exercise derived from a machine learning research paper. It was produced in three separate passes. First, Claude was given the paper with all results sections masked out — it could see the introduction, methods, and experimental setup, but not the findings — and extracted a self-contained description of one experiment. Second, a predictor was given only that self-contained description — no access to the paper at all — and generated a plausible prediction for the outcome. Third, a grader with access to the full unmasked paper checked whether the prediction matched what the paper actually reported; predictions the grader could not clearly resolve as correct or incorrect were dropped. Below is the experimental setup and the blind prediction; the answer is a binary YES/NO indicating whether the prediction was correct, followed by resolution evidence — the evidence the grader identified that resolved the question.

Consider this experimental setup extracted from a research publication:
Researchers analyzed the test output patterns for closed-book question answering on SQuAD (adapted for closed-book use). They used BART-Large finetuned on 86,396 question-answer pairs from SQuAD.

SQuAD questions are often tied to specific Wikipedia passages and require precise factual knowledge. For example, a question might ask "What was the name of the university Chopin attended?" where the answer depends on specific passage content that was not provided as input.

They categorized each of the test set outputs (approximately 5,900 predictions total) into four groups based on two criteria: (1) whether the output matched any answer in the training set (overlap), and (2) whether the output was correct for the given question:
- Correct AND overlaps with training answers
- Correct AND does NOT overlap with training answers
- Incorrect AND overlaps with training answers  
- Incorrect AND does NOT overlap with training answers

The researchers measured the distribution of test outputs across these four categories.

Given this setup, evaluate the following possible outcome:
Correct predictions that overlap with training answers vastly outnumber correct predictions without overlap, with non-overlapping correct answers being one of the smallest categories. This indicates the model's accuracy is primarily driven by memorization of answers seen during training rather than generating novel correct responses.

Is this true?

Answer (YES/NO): YES